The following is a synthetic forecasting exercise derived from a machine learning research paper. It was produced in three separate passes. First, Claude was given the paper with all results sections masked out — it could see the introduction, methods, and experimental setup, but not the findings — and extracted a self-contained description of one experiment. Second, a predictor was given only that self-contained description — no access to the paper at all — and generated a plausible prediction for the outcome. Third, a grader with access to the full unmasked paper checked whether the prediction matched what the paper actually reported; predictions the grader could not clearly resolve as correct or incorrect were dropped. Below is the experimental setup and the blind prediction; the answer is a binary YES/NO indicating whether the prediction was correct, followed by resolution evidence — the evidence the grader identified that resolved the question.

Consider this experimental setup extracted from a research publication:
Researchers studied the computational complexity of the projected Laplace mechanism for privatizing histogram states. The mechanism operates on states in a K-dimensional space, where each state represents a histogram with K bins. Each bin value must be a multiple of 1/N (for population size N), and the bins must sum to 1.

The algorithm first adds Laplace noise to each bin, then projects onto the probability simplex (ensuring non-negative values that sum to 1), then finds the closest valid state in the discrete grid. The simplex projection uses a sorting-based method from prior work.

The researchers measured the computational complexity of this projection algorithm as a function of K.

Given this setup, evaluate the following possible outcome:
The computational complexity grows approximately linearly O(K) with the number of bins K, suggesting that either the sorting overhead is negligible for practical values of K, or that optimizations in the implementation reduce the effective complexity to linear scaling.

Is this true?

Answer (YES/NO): NO